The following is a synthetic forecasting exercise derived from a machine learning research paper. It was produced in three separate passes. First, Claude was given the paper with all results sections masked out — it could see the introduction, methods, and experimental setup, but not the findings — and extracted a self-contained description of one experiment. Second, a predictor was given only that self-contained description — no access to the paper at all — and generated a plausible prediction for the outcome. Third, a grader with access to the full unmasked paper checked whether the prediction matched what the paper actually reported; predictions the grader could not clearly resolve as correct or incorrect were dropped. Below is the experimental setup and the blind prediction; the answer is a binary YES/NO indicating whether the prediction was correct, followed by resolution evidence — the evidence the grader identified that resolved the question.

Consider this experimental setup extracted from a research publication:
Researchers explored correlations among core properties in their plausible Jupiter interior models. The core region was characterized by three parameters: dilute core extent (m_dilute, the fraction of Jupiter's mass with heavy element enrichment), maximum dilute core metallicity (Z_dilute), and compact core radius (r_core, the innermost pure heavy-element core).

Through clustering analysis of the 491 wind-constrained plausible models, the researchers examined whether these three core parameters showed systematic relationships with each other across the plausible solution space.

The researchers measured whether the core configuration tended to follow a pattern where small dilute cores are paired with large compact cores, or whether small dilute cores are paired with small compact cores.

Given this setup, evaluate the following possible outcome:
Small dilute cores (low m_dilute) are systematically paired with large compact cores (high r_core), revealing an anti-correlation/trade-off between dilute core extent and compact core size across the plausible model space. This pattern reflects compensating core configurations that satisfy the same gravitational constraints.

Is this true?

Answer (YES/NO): NO